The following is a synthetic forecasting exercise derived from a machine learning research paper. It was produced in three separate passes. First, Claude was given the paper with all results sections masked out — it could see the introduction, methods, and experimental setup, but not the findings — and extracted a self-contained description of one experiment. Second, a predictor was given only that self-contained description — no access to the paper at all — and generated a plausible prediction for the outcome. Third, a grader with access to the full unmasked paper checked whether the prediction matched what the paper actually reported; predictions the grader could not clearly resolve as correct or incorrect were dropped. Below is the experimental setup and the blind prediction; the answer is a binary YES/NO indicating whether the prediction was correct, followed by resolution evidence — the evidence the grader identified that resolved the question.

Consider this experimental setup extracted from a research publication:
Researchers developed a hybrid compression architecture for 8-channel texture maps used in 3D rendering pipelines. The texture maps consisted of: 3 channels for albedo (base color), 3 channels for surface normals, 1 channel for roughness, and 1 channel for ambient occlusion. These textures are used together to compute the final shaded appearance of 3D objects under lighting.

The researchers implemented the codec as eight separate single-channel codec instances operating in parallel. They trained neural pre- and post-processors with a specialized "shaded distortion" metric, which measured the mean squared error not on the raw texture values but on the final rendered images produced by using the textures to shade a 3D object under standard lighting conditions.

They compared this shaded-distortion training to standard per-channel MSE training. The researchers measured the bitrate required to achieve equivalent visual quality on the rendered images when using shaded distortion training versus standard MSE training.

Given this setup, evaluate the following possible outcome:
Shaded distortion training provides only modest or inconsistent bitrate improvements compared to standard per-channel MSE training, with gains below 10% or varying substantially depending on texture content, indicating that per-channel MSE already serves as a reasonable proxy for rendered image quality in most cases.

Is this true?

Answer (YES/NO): NO